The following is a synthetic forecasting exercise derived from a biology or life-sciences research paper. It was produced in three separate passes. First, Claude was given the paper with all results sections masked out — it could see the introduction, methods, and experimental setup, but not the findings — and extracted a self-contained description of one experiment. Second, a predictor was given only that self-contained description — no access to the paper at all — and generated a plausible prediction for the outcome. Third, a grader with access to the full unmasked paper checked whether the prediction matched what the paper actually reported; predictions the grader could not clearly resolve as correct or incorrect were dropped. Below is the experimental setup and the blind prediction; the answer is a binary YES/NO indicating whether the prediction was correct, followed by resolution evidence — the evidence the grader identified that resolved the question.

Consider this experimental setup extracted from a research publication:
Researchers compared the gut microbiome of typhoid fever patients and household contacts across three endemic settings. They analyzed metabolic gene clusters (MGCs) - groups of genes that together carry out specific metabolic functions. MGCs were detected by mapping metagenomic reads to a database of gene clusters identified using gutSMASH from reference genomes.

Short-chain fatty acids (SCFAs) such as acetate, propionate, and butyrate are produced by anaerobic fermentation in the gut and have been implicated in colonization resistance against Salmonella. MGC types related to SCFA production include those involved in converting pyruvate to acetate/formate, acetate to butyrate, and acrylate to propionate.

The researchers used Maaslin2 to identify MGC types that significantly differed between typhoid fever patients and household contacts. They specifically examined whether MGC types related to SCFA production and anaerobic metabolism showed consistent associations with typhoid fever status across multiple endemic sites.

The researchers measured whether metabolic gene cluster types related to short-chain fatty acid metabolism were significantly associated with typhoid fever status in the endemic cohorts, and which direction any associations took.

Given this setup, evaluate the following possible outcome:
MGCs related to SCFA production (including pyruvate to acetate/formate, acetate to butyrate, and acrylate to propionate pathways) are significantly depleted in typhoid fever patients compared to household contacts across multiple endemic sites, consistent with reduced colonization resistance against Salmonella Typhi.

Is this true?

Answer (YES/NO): NO